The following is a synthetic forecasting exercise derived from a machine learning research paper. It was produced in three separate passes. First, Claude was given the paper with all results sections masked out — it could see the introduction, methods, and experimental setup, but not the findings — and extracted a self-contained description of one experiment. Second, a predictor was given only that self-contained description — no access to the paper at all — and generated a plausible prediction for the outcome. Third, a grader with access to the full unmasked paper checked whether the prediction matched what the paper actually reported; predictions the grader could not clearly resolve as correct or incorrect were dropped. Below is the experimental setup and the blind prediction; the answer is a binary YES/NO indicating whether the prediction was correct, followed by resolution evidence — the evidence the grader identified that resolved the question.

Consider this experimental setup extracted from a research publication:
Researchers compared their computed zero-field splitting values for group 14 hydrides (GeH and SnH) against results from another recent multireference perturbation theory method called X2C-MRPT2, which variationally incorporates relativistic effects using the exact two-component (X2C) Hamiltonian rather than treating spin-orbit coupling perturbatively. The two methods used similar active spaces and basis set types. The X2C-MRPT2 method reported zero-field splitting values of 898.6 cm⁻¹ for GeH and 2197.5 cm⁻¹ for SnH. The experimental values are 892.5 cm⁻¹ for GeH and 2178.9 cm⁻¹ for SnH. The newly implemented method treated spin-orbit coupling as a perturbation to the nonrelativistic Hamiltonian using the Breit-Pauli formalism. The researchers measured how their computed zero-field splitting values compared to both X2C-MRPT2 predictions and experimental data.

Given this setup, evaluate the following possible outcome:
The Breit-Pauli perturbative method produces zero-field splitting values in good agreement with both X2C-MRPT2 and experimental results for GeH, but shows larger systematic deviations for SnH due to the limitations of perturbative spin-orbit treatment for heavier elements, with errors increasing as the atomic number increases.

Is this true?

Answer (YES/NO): YES